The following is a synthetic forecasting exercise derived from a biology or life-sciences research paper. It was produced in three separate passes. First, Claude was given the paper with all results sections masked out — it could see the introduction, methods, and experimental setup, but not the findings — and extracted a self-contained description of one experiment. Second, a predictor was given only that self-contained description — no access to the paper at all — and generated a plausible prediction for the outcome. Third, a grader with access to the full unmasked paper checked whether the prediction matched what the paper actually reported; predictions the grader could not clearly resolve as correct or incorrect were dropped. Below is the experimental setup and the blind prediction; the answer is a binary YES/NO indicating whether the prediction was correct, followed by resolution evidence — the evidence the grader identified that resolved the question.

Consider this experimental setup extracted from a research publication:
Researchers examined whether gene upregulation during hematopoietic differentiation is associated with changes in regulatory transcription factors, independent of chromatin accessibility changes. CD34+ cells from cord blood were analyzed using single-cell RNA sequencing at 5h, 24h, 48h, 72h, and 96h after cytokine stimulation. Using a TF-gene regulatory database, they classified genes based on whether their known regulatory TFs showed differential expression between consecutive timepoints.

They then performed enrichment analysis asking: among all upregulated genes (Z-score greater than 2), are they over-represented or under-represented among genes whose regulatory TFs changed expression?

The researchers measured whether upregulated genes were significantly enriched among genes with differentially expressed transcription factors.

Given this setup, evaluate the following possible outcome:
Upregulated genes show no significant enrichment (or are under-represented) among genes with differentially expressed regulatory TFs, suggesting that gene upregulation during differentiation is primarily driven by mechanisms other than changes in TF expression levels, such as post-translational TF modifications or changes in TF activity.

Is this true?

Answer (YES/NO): NO